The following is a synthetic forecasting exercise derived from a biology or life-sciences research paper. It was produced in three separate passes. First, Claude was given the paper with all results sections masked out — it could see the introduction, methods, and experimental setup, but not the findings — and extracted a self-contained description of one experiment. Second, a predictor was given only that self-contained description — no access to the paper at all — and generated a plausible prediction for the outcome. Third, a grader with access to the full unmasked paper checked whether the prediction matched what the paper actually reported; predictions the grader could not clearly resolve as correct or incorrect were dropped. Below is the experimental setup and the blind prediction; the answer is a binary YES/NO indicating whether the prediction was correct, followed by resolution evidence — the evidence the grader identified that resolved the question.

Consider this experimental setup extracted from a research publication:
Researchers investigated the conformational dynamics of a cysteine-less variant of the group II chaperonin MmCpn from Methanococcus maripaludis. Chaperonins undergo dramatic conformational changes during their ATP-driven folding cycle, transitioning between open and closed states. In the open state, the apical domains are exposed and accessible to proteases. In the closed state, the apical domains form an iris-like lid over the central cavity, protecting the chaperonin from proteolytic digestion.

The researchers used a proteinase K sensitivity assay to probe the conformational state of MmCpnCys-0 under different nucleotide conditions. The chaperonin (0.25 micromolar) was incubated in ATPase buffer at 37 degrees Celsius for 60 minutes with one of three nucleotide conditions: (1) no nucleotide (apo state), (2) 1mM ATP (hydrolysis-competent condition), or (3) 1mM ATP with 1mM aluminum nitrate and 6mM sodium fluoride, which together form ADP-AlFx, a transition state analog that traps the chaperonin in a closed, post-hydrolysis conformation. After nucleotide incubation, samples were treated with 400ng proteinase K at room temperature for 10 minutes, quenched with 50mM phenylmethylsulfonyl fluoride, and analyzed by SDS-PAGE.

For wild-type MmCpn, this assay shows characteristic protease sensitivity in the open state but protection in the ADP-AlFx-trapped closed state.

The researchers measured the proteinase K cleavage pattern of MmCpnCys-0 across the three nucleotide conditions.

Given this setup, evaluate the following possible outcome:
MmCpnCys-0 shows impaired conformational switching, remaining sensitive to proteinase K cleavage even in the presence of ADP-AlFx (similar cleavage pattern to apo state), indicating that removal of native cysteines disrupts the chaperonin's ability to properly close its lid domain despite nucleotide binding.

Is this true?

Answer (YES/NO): NO